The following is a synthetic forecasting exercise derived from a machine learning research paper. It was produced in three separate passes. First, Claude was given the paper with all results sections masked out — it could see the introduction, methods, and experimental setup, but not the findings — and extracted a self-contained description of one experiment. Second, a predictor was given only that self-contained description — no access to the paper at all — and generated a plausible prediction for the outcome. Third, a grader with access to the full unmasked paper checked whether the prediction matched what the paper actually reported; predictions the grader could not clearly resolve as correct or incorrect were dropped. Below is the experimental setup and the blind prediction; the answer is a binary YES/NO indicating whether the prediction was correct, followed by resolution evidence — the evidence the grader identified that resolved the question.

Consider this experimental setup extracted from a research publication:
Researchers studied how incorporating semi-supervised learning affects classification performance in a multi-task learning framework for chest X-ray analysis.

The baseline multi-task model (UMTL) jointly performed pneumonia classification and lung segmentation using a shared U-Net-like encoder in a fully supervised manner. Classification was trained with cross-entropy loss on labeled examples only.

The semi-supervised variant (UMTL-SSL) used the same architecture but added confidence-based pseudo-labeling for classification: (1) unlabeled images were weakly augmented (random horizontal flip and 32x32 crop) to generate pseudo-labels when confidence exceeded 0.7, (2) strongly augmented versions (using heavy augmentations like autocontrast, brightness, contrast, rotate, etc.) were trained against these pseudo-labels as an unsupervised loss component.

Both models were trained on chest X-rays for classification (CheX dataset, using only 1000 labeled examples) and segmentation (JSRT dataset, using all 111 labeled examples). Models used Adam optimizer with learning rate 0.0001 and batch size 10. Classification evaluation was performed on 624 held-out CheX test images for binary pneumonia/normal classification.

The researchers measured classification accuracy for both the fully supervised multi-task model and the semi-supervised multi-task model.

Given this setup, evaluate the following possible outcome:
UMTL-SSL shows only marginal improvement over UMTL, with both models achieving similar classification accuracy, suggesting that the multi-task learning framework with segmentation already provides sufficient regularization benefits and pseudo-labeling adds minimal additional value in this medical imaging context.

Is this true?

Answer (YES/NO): NO